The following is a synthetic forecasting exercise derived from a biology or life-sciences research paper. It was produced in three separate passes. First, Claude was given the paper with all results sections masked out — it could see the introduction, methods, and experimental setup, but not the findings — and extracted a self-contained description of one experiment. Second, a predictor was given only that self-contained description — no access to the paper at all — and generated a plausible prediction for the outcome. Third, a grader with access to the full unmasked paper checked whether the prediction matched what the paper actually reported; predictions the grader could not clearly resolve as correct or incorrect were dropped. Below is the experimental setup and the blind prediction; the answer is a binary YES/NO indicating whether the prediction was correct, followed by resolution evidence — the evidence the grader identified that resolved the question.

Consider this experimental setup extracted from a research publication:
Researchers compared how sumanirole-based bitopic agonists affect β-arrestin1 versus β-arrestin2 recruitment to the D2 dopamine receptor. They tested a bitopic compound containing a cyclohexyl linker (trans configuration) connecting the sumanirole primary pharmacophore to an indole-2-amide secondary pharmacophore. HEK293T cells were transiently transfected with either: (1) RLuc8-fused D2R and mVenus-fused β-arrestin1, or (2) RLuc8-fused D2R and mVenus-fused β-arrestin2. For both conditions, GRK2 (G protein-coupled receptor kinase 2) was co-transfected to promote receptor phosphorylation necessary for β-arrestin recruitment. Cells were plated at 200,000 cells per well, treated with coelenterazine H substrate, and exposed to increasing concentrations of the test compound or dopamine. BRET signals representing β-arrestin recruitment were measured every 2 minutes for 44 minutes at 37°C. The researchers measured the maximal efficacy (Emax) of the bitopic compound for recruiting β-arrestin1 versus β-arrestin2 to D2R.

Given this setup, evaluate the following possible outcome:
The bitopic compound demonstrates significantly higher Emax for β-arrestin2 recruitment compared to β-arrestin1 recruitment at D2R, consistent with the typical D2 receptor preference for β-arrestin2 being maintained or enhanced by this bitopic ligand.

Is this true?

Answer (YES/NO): NO